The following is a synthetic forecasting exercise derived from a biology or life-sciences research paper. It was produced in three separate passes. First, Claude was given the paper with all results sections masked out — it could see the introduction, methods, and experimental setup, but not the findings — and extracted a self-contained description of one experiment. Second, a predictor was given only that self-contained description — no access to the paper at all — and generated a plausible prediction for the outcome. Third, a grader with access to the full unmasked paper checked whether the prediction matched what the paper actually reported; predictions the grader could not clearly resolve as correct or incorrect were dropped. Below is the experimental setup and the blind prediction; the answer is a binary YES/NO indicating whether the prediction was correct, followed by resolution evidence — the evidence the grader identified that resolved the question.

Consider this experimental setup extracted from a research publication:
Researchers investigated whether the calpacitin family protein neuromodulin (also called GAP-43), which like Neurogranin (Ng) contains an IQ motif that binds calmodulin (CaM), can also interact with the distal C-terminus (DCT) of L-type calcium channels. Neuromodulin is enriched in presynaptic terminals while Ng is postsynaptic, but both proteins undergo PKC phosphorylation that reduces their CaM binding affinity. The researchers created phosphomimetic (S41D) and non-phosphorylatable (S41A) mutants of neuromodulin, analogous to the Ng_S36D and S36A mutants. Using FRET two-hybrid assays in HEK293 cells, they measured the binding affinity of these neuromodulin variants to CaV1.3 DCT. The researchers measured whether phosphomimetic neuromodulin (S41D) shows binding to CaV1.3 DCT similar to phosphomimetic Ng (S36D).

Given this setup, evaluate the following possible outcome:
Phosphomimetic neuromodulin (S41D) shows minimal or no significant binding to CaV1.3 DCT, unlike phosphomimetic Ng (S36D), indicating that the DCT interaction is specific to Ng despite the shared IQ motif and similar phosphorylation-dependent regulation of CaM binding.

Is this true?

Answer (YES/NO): NO